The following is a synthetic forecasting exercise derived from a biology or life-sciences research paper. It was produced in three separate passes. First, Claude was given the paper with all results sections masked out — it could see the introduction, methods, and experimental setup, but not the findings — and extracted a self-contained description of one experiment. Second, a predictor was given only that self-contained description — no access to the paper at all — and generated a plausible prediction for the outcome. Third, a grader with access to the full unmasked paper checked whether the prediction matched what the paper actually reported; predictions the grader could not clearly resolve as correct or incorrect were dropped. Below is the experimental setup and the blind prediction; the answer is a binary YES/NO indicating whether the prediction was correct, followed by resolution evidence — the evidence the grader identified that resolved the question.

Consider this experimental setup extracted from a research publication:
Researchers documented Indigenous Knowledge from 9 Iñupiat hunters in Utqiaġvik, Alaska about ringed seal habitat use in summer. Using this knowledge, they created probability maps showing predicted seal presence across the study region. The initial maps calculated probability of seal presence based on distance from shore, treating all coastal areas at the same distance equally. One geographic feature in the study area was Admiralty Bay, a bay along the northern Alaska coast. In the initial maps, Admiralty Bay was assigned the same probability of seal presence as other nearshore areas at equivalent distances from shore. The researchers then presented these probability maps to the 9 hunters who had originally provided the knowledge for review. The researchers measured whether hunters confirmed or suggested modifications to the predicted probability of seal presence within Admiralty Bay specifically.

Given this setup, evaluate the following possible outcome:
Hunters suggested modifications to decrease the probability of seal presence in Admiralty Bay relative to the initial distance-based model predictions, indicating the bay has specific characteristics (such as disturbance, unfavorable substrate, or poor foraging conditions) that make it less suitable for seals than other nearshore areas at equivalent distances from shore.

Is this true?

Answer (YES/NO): NO